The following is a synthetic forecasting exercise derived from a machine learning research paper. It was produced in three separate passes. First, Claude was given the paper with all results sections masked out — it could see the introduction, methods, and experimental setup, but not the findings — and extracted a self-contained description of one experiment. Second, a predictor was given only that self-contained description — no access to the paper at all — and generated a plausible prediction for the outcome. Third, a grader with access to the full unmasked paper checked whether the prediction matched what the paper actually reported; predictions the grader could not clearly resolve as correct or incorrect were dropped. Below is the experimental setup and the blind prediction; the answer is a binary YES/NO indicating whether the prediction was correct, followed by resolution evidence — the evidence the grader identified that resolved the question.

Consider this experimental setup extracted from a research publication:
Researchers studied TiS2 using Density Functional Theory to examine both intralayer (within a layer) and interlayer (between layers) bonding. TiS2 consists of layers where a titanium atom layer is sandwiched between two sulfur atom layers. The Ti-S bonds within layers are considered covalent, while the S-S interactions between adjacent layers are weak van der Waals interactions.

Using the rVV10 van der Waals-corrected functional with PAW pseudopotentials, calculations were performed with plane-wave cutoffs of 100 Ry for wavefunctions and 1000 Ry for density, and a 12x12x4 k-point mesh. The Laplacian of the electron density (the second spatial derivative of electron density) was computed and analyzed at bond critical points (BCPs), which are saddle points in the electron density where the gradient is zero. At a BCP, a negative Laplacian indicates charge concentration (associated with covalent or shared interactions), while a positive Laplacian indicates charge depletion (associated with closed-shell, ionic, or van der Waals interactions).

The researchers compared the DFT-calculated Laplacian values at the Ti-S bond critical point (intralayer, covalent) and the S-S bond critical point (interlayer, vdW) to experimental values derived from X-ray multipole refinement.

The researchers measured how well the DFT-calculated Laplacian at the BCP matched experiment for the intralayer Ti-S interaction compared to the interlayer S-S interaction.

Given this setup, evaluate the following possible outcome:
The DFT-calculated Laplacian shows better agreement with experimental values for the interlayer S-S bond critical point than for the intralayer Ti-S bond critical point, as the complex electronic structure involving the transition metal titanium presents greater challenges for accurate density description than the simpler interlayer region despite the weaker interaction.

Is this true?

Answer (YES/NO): YES